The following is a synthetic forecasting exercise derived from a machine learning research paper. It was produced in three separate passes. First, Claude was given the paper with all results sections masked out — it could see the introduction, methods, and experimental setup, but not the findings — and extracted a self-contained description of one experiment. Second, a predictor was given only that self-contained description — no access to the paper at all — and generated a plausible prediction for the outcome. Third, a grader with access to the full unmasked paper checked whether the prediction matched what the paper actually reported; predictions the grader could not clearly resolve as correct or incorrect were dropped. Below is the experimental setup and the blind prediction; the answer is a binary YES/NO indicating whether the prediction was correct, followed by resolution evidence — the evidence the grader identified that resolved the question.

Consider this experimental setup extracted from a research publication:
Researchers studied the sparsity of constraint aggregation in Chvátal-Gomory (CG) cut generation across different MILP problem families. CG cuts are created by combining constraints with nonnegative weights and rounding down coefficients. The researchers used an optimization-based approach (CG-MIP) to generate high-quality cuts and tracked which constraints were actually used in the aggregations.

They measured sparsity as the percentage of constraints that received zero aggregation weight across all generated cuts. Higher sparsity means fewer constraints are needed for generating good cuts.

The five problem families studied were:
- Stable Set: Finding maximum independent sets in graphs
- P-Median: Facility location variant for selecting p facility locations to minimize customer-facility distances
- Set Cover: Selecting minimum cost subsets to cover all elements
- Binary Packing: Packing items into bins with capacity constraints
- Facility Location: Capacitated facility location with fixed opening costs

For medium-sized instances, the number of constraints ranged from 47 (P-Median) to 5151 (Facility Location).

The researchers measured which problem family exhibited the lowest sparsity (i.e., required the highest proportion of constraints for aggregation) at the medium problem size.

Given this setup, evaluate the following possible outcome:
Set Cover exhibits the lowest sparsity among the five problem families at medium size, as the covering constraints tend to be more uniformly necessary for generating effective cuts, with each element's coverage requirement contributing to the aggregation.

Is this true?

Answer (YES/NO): NO